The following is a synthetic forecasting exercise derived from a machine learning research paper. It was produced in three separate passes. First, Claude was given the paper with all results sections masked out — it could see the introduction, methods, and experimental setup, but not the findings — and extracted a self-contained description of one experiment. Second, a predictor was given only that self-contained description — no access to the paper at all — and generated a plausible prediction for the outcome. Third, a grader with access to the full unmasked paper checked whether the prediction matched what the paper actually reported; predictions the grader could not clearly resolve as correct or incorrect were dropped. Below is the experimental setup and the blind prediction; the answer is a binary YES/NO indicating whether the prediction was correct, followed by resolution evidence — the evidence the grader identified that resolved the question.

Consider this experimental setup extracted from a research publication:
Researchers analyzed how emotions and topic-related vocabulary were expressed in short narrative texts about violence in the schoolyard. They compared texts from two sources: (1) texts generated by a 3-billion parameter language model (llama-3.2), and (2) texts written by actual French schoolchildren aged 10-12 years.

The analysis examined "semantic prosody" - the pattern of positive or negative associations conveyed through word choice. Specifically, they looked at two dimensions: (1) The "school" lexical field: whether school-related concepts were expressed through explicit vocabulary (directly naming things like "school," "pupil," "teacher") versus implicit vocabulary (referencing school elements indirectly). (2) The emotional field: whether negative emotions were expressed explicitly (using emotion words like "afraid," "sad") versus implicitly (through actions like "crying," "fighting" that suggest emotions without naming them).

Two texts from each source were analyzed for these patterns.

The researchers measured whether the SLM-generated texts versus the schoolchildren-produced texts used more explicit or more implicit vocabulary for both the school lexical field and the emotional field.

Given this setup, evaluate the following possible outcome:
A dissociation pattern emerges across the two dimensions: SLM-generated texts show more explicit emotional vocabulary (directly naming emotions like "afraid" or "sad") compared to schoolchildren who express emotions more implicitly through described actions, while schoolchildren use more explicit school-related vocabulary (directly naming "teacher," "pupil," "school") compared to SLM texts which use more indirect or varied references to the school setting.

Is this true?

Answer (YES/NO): NO